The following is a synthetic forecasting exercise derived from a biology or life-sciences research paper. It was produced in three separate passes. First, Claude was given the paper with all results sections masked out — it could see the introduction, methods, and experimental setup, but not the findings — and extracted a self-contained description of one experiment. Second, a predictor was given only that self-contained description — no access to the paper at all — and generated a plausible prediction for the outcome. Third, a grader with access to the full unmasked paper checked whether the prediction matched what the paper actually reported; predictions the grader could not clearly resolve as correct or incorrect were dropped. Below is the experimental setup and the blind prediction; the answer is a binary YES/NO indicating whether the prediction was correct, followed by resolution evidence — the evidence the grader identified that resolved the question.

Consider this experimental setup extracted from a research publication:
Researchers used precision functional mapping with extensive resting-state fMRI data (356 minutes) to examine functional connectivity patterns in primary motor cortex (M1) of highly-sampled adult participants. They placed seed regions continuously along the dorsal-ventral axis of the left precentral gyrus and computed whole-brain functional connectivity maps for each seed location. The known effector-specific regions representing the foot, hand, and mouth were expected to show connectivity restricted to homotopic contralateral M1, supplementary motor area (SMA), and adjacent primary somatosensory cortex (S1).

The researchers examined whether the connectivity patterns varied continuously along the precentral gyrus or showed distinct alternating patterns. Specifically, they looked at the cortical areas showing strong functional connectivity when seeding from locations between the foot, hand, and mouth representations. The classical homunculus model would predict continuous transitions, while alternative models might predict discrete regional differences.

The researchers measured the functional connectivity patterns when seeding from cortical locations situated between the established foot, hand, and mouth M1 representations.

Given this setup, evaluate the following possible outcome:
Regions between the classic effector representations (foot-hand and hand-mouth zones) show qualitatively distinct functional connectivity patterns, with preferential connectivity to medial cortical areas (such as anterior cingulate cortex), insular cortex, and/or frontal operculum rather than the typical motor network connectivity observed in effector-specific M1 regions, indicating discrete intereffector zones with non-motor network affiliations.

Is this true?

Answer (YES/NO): YES